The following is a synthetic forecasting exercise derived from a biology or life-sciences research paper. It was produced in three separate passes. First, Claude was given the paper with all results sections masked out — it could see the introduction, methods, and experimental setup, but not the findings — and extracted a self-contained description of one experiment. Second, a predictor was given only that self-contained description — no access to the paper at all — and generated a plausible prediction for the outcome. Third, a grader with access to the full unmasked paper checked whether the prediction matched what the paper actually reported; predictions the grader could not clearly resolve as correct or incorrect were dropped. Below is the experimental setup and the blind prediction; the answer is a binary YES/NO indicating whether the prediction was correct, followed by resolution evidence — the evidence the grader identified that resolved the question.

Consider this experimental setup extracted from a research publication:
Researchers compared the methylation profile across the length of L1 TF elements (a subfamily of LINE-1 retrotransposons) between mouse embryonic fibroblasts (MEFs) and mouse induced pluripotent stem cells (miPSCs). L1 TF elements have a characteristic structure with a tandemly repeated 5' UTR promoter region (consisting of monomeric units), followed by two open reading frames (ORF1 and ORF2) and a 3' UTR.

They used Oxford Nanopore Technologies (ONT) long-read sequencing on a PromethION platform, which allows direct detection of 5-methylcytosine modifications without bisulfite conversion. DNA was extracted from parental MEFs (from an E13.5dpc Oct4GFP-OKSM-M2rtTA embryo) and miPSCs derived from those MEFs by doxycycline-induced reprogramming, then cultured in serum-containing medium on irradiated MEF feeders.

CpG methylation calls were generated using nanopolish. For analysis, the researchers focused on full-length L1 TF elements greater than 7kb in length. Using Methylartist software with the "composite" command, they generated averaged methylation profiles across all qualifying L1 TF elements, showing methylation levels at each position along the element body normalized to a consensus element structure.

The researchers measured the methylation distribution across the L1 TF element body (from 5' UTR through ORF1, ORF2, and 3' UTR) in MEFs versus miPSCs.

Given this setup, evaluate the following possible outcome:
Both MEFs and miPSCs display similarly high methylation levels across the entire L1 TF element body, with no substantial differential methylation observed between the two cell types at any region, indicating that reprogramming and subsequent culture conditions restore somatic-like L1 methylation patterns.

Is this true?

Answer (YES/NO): NO